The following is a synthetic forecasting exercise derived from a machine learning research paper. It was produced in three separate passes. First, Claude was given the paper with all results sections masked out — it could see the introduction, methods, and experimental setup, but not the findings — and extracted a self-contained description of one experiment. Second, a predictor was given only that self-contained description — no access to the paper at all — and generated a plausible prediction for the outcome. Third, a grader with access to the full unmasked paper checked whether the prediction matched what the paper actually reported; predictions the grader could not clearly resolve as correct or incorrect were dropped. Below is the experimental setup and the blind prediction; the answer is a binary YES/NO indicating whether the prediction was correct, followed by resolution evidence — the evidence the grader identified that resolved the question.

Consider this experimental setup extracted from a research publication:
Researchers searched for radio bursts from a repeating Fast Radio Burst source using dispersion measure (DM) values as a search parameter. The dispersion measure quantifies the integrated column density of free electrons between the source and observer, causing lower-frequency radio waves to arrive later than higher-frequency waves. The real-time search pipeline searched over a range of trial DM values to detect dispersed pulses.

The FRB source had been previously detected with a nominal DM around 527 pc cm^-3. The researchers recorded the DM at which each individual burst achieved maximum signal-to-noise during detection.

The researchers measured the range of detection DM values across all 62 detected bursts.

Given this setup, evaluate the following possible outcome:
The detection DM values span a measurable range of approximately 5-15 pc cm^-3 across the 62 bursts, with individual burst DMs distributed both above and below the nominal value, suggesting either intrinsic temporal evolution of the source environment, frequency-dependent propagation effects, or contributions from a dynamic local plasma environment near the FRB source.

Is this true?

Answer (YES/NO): NO